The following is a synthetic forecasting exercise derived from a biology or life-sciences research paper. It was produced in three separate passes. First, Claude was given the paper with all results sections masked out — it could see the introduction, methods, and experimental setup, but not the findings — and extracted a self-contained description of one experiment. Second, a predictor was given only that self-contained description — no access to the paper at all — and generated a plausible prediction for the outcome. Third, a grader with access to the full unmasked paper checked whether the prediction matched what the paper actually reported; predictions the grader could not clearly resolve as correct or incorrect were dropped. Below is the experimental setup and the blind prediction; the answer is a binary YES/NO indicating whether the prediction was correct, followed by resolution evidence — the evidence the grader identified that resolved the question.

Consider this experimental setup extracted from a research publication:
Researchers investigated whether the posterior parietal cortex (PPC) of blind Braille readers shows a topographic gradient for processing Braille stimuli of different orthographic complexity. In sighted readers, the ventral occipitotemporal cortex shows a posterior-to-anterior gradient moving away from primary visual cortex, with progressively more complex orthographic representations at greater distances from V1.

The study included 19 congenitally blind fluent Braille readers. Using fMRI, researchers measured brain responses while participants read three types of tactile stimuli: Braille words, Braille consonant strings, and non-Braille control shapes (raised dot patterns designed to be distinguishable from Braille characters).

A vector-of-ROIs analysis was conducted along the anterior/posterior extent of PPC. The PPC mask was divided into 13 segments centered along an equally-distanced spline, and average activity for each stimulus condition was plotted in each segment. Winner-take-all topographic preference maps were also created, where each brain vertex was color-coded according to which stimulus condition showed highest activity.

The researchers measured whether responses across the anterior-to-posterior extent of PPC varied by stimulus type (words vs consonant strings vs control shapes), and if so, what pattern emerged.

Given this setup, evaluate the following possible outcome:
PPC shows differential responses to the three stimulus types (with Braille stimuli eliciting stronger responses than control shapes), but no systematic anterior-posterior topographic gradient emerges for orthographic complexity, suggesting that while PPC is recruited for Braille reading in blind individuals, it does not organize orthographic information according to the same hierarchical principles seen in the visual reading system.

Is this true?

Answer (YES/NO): NO